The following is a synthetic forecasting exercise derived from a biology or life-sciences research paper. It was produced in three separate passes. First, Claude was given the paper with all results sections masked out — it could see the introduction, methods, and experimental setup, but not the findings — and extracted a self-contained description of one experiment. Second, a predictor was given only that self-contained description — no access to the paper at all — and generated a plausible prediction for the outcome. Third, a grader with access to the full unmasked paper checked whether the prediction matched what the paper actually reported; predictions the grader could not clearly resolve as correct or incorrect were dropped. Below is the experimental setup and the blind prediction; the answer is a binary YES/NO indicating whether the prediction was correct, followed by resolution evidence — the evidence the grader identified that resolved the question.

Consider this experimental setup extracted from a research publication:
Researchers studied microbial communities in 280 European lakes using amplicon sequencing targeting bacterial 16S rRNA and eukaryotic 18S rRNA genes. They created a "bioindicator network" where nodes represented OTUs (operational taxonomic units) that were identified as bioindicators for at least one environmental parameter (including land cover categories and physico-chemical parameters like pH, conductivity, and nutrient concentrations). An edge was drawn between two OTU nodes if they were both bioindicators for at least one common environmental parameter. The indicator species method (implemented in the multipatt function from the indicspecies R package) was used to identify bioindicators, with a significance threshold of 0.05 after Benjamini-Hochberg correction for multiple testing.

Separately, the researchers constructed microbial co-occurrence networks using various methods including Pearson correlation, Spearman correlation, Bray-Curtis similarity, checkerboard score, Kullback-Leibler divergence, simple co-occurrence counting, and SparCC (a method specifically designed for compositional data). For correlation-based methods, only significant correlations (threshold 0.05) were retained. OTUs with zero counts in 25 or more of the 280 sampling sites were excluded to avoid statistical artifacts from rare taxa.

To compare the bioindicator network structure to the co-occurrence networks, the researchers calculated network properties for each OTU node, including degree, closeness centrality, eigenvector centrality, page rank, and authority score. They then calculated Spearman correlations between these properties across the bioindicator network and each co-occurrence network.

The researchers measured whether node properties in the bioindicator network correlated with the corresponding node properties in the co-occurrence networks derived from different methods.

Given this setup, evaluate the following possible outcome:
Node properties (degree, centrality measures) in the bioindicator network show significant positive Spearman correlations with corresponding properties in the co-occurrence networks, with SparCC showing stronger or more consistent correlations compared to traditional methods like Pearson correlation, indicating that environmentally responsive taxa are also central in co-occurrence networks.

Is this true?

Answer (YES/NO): NO